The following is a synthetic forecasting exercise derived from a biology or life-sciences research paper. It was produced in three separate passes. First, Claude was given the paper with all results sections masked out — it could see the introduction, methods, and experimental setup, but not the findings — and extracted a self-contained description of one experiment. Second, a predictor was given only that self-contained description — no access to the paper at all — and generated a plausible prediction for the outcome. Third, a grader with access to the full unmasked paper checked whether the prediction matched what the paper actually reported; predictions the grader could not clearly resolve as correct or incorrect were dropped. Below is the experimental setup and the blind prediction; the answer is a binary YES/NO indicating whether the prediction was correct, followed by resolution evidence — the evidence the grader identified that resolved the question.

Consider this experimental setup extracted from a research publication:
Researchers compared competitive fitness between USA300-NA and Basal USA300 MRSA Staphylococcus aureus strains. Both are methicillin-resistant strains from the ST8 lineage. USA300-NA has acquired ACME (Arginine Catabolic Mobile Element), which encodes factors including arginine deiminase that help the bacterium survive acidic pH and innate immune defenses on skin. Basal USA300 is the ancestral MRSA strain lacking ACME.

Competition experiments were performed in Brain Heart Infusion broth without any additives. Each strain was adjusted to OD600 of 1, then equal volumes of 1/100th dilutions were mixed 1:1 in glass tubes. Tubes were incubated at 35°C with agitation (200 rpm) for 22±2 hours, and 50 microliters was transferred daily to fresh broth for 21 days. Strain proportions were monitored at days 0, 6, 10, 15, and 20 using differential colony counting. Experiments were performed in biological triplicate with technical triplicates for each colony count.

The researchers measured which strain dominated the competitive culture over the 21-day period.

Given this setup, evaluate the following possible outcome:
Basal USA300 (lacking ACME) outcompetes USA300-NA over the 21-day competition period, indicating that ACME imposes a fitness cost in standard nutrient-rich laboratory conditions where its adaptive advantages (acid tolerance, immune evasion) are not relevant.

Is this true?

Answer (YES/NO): NO